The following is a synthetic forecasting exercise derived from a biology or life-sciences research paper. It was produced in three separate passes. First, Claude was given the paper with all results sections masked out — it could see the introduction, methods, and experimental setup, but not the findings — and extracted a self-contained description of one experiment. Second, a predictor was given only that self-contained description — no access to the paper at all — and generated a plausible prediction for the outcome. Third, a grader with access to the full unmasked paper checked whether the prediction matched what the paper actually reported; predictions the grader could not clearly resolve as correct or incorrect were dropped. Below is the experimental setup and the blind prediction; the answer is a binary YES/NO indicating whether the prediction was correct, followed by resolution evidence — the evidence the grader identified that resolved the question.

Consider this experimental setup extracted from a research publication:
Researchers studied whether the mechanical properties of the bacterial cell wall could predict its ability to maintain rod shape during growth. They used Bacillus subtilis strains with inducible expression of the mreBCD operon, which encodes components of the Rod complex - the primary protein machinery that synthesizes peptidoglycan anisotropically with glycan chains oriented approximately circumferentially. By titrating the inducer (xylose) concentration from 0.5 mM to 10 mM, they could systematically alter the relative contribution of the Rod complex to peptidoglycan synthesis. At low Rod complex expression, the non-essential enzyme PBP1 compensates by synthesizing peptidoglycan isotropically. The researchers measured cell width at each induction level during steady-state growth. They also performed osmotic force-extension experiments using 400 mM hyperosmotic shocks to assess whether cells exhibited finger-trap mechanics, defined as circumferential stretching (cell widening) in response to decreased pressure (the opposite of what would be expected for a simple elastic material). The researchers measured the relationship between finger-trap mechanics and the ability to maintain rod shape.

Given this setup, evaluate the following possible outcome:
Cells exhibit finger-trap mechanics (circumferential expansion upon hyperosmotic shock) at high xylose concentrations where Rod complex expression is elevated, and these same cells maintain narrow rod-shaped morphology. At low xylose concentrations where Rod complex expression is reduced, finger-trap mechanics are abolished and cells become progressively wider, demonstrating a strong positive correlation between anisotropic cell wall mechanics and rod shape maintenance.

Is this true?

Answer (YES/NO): YES